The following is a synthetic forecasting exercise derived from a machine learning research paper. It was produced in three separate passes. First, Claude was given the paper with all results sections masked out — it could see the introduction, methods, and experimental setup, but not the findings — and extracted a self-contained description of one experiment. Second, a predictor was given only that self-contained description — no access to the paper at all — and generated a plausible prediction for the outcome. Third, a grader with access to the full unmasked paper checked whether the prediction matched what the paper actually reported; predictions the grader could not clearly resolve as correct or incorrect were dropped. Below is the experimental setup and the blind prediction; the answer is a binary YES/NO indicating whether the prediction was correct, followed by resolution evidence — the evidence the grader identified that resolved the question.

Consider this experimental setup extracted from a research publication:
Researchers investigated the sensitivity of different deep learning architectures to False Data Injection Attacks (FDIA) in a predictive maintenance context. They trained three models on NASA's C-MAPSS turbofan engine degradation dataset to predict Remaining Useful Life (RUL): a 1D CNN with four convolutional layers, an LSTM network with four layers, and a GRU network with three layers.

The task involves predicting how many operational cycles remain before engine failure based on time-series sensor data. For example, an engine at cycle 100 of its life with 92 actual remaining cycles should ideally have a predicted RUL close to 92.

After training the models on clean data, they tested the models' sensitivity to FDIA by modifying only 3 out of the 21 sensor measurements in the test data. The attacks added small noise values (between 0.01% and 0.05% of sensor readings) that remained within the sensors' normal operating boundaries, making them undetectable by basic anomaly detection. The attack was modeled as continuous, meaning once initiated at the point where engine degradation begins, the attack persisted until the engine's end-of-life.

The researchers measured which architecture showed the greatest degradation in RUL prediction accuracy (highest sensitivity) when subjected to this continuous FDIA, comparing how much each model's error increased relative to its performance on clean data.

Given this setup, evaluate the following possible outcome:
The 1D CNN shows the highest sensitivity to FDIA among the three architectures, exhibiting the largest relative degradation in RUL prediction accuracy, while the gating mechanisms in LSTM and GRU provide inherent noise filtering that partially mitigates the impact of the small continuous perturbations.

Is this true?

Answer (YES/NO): YES